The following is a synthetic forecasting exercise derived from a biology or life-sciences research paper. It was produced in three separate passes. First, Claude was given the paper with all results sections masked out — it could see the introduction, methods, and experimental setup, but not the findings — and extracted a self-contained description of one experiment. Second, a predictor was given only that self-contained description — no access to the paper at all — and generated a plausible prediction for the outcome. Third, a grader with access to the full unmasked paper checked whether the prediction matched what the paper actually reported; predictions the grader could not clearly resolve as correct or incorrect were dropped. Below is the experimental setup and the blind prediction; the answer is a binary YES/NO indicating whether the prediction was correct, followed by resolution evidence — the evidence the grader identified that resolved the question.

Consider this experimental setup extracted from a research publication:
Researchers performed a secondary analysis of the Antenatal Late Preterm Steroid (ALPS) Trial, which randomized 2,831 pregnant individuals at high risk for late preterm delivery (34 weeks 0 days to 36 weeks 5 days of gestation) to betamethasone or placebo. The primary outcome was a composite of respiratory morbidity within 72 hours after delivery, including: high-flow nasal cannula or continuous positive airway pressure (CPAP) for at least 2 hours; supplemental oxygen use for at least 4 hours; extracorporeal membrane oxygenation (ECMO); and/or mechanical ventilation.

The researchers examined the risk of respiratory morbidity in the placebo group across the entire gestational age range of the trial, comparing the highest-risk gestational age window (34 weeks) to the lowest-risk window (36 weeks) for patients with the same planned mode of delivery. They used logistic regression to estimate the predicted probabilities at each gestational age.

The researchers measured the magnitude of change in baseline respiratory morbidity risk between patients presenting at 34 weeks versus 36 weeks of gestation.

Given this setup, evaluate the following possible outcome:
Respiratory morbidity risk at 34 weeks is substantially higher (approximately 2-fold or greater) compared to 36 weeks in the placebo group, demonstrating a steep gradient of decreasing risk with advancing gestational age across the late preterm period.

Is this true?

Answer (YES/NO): YES